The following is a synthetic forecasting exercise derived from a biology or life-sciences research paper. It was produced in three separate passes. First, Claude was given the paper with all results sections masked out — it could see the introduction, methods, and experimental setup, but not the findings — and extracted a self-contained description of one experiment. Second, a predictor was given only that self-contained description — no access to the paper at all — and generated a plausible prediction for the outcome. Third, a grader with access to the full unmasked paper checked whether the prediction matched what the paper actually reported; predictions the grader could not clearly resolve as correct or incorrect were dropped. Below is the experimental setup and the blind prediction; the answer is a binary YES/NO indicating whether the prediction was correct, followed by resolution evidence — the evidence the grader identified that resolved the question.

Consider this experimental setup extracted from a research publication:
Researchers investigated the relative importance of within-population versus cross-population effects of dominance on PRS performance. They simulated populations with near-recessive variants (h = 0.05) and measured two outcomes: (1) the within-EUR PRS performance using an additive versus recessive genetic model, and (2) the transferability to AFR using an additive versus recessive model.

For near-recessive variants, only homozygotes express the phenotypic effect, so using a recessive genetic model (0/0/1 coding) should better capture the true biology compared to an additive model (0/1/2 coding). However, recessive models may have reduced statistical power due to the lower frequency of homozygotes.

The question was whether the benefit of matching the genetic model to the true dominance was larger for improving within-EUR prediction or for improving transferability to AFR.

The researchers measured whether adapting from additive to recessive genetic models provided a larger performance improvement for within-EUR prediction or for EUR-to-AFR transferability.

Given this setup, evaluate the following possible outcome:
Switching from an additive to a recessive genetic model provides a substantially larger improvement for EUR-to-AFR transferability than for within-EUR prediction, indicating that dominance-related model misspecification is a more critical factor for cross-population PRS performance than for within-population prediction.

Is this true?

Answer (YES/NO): NO